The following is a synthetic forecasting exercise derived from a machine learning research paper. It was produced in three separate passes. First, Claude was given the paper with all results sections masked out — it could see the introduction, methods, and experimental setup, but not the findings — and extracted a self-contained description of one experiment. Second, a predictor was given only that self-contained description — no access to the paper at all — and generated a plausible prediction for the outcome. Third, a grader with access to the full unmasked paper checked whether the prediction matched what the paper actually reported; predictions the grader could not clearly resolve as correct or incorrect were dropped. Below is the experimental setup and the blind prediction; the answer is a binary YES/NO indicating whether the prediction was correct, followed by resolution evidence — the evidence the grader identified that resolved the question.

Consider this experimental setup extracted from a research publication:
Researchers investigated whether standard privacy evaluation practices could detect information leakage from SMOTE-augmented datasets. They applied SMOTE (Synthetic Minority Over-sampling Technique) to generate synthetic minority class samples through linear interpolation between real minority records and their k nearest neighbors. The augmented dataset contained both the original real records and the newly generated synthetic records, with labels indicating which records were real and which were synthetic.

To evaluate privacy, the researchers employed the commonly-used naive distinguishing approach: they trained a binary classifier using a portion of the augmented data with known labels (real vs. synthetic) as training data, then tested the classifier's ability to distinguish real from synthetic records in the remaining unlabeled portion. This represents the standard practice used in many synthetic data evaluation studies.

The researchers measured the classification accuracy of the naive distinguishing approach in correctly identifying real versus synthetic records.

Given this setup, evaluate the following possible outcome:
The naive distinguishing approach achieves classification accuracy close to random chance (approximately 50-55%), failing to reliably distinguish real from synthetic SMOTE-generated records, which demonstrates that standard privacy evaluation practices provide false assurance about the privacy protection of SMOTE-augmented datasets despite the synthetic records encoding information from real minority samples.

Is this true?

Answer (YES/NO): NO